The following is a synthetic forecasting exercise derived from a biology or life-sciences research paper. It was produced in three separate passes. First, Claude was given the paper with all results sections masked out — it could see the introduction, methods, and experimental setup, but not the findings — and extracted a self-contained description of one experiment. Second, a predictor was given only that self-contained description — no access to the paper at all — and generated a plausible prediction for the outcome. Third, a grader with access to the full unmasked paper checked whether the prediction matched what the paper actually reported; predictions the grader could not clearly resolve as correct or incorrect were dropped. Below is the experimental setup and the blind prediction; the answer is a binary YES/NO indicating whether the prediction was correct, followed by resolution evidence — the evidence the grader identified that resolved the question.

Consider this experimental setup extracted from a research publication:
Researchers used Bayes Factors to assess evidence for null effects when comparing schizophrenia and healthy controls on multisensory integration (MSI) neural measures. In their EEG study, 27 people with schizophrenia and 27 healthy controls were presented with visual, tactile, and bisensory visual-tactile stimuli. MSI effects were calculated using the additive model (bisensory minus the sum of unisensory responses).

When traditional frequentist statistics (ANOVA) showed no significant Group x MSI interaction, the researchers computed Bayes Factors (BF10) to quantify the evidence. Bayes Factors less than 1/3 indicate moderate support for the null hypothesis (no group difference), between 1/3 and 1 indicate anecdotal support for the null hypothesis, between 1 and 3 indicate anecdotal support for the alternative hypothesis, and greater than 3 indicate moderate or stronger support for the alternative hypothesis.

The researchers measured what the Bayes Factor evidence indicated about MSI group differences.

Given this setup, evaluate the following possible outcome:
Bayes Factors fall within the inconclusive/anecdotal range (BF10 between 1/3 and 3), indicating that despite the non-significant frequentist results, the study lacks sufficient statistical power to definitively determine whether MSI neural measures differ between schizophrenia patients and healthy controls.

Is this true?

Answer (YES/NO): NO